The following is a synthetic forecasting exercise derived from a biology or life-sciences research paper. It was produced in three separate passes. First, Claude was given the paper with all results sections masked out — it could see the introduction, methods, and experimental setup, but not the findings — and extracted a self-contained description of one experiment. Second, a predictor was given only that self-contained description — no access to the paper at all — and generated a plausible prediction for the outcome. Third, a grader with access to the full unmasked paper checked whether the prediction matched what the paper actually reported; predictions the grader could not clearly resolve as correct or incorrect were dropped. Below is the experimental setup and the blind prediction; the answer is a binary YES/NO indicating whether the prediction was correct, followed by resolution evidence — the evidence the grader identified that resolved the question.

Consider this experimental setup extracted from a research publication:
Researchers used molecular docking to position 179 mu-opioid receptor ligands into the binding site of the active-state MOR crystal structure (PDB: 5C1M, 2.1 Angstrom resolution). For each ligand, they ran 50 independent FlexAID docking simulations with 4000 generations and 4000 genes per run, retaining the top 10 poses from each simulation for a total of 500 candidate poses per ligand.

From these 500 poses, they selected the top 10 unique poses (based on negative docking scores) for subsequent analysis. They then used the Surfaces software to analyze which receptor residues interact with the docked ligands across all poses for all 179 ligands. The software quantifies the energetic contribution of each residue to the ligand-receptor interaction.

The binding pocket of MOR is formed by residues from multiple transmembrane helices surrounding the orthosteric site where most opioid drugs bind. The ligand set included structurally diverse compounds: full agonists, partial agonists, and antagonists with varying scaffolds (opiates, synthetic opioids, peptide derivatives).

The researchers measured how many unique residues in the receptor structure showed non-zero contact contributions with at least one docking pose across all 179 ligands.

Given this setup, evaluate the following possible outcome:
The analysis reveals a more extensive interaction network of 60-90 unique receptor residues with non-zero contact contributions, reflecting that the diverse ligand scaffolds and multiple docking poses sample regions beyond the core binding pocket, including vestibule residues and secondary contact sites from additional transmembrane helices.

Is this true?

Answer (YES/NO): NO